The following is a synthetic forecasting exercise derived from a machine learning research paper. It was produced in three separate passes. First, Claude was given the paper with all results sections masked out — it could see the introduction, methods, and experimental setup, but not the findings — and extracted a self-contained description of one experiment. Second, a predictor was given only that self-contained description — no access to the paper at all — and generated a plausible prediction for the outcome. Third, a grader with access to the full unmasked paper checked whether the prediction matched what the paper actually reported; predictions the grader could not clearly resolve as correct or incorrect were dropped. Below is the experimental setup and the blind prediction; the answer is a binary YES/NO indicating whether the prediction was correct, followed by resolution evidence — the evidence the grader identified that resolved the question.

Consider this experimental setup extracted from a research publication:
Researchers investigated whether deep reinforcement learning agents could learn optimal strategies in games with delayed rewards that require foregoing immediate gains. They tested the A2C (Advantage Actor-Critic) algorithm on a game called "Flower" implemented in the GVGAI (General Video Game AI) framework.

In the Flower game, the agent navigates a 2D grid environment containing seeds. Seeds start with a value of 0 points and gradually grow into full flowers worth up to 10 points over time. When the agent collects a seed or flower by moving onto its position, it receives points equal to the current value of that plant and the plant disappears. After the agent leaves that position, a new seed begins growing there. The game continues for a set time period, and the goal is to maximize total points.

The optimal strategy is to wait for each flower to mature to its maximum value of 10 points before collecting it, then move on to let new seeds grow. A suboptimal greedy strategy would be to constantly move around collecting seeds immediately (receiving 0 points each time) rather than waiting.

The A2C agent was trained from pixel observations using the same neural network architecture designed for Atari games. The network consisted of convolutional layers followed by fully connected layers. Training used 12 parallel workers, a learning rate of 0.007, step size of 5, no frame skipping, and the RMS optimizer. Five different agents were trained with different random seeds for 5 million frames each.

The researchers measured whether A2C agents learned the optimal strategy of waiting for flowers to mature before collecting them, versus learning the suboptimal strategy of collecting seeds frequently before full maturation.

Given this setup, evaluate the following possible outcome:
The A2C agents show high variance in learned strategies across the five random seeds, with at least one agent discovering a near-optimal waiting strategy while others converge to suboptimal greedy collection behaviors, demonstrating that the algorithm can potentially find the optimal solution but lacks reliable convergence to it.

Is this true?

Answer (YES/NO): NO